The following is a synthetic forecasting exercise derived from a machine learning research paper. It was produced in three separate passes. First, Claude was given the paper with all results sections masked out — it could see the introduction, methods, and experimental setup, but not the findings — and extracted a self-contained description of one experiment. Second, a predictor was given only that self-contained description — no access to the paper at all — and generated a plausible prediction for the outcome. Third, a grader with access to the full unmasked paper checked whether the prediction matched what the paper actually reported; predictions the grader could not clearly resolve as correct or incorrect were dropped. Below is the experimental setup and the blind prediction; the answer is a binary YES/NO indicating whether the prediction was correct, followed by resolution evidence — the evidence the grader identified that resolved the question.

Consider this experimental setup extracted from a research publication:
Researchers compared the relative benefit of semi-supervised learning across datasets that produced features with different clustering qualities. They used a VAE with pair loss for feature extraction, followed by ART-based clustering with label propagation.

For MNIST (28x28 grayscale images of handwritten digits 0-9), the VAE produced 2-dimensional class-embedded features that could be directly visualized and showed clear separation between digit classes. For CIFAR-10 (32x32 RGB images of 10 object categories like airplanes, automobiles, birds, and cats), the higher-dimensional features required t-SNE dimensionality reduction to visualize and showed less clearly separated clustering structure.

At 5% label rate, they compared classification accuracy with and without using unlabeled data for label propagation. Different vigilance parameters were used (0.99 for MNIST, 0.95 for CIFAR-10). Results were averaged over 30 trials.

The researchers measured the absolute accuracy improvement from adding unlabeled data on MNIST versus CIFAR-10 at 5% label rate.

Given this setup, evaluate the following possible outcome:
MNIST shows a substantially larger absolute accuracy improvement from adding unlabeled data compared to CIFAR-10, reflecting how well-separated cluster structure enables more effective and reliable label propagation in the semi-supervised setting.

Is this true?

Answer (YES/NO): YES